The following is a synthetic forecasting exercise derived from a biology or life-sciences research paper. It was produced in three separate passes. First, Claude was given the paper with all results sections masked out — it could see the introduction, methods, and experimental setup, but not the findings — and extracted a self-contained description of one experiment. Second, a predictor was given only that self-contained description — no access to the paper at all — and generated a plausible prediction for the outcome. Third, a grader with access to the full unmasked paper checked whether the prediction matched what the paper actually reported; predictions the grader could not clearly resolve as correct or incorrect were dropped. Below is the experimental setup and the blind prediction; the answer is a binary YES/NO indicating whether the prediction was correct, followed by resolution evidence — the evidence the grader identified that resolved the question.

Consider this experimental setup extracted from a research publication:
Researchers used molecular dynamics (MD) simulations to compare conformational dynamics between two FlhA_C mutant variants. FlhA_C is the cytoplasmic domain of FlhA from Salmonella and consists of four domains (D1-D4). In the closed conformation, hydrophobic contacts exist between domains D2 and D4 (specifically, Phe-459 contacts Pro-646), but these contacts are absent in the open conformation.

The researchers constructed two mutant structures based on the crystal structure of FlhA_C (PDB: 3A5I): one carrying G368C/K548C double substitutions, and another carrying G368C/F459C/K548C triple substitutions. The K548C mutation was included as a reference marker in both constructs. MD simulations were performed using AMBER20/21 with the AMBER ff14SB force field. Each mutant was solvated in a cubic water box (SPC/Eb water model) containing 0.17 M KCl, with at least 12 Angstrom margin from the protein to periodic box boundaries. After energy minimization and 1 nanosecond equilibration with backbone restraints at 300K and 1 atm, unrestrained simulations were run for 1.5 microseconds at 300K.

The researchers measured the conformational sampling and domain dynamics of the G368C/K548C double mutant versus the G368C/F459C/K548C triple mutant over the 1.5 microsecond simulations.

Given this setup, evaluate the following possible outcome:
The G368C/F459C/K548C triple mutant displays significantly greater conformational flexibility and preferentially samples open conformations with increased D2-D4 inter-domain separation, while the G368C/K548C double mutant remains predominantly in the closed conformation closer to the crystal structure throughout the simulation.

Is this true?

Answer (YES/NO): YES